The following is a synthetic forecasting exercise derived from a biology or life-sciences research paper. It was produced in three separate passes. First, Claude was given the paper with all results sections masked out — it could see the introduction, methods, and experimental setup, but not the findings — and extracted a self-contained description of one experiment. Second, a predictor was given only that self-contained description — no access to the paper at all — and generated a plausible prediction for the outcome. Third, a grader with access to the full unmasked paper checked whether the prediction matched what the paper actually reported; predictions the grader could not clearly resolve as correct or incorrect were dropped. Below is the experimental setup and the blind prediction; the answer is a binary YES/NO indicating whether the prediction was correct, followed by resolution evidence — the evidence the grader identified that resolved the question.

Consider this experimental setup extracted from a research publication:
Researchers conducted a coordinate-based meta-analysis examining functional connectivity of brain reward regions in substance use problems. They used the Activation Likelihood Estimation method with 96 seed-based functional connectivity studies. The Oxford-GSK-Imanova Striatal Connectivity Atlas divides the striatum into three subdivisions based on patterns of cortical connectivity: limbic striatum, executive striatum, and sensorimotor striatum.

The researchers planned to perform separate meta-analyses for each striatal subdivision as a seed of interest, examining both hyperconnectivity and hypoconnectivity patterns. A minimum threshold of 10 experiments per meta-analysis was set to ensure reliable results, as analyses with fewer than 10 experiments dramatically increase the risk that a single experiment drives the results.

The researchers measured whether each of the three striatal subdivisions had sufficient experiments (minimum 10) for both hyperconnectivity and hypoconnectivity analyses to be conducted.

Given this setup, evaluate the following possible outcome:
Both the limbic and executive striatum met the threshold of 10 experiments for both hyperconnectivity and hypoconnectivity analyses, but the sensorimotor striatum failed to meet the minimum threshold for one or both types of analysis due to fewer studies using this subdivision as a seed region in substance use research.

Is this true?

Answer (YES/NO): YES